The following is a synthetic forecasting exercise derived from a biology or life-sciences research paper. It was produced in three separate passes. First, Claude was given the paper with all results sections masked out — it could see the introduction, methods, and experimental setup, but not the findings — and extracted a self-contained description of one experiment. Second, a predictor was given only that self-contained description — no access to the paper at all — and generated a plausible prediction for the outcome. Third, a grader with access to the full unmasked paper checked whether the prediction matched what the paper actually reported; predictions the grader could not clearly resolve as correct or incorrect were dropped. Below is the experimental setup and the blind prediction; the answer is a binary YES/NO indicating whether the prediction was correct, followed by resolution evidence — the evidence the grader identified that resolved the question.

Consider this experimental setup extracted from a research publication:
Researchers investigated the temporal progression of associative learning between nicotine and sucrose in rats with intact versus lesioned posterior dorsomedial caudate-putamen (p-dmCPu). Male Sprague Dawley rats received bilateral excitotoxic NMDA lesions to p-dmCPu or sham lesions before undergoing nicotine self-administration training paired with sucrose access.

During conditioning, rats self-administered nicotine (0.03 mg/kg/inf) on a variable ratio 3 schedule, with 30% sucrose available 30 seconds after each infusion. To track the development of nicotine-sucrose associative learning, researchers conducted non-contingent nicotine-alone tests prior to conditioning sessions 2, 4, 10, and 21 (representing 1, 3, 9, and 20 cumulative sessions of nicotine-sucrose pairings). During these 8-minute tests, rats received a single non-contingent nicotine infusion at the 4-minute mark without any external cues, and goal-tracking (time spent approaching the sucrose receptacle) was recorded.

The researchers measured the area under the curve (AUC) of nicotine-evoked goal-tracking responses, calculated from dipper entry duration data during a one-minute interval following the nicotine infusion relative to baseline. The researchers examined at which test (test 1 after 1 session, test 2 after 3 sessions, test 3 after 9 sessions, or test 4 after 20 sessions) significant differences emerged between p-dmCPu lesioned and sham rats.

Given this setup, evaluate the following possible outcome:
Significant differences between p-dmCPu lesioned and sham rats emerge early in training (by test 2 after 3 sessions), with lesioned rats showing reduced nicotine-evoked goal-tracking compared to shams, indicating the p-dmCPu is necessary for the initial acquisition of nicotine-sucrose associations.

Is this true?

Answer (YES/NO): NO